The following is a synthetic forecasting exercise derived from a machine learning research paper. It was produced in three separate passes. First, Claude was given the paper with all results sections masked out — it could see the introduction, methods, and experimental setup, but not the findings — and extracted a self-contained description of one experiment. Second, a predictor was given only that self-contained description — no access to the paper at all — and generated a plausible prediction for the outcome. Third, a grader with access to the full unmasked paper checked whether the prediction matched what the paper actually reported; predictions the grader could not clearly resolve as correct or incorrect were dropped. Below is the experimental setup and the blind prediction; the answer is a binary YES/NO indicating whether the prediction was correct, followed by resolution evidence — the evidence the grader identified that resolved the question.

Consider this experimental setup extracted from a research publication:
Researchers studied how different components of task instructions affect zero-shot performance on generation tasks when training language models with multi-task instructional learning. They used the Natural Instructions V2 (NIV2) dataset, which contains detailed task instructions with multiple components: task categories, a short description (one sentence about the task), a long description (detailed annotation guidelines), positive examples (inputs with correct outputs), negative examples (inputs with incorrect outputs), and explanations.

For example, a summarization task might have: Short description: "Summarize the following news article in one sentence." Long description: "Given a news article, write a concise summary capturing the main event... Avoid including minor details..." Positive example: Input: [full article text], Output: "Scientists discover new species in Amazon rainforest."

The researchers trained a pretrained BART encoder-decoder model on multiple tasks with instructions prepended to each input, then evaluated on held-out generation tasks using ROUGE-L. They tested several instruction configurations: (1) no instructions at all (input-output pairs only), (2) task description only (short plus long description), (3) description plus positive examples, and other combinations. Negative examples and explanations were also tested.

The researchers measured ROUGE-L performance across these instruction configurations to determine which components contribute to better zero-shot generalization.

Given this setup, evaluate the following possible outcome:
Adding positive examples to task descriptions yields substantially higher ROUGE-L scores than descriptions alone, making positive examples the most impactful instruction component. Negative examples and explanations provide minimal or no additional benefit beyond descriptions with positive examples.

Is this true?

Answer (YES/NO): NO